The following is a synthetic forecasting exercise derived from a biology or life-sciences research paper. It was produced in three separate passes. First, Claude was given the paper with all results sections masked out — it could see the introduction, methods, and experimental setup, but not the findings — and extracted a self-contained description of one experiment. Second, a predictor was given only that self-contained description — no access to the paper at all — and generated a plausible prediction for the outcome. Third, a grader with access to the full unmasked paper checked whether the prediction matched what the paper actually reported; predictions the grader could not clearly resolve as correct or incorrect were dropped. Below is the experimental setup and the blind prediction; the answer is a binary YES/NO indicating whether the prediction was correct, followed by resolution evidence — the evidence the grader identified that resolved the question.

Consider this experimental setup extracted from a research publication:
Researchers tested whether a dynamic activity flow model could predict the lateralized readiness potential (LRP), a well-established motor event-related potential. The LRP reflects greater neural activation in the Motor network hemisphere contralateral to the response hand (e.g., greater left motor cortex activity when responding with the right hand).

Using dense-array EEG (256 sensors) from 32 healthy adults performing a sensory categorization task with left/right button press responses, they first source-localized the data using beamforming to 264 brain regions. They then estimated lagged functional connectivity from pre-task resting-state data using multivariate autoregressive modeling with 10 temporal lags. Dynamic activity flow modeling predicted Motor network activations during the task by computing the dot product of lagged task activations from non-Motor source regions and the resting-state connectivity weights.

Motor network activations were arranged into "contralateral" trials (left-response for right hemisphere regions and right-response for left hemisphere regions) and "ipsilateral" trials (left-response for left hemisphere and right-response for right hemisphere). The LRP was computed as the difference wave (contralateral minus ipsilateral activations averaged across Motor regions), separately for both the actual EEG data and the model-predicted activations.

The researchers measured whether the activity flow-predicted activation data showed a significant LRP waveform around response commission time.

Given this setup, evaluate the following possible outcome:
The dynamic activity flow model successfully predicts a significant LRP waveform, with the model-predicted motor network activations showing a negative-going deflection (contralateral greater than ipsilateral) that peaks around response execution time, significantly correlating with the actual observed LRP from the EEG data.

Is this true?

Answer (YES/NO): YES